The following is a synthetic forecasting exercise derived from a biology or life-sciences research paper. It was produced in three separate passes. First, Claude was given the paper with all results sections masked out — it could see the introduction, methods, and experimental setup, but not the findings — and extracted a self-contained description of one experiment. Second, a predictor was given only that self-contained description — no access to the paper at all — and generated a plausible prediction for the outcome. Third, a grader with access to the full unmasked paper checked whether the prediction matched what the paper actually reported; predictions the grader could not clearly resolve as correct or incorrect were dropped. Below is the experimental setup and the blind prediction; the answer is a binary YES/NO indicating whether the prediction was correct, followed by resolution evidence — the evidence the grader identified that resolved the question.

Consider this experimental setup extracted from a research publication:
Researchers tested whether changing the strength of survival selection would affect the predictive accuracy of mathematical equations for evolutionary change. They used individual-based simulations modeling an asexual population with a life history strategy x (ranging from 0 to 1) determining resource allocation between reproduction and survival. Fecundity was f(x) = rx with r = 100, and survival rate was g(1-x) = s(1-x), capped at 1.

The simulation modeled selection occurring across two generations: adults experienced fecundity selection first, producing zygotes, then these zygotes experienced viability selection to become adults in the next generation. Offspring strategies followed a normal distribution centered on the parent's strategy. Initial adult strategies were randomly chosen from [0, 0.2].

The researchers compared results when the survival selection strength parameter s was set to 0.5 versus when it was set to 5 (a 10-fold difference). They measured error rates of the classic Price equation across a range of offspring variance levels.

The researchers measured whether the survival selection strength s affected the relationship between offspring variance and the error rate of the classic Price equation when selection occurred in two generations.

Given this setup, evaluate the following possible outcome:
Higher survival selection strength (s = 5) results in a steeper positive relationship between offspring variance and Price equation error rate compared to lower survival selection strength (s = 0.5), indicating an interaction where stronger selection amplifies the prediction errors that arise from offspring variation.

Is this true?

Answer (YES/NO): NO